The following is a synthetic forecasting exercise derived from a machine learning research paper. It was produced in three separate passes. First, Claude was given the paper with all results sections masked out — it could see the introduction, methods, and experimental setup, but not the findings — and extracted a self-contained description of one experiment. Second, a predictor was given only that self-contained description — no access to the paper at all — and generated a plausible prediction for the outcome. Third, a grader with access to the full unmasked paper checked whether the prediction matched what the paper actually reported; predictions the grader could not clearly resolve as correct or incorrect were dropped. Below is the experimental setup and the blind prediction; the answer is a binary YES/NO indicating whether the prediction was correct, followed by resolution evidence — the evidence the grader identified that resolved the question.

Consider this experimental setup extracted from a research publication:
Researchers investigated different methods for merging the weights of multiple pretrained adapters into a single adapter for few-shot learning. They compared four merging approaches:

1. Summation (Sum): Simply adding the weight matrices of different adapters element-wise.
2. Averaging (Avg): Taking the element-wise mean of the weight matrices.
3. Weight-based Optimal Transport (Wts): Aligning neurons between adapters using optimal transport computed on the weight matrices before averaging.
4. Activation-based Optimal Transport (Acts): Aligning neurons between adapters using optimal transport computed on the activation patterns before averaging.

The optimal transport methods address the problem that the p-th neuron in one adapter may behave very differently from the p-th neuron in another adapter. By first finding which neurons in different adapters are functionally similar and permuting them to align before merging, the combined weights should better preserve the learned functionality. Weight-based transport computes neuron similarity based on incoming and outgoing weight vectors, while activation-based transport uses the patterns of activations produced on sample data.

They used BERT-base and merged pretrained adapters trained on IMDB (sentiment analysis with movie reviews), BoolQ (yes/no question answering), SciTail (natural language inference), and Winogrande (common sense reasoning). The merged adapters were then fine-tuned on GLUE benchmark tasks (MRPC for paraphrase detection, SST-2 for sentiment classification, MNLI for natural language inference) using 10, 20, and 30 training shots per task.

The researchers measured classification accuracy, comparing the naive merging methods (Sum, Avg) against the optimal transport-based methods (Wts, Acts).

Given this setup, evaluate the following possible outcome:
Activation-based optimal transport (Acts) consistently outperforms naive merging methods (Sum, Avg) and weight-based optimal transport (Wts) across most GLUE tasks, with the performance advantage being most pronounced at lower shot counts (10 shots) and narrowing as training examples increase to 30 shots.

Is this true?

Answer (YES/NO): NO